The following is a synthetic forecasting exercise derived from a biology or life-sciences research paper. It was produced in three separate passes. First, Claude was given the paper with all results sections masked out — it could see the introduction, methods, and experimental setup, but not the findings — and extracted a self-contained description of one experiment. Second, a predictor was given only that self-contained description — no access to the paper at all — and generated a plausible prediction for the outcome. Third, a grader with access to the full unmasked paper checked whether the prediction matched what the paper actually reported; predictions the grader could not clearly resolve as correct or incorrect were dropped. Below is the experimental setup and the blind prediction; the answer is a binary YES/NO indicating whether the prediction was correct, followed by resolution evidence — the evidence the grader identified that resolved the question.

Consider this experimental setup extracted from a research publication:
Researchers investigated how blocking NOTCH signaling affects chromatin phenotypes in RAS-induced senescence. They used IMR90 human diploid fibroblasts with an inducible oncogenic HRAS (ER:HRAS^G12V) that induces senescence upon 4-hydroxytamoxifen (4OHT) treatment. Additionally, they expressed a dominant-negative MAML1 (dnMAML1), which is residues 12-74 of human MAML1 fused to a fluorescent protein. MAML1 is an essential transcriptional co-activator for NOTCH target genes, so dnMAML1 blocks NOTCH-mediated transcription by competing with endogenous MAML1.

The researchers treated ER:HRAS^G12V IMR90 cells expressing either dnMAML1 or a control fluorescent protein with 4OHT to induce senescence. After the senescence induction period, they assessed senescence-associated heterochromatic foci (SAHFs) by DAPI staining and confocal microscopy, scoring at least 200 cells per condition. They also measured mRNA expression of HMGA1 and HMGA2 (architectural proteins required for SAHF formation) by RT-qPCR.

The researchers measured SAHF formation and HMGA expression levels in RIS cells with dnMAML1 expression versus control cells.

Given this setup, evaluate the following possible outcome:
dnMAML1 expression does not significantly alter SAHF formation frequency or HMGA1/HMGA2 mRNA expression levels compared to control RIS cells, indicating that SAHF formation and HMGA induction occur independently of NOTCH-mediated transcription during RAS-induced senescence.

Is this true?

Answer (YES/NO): NO